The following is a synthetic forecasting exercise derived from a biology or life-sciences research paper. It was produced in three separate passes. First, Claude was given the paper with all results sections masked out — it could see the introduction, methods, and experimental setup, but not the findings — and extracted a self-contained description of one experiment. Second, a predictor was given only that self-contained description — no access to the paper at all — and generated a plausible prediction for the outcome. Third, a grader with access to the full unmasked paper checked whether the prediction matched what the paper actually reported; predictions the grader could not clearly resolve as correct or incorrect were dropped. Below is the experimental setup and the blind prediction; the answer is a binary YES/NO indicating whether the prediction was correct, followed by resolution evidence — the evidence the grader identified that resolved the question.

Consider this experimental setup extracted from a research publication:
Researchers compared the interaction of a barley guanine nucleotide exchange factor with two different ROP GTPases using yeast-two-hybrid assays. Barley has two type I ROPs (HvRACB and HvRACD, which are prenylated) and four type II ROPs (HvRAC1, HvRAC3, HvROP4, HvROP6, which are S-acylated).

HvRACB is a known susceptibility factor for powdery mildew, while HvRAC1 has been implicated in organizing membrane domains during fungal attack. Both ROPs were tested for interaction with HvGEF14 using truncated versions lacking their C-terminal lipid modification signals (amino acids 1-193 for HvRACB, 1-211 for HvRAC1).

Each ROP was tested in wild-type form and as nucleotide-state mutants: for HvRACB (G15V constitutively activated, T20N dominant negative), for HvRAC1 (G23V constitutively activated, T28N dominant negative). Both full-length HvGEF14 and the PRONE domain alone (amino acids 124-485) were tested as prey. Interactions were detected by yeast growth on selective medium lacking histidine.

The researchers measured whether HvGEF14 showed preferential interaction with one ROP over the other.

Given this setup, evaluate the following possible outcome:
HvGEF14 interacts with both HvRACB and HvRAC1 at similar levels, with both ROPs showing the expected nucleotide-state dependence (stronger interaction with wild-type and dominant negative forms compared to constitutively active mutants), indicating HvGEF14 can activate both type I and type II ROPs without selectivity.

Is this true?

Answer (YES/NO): NO